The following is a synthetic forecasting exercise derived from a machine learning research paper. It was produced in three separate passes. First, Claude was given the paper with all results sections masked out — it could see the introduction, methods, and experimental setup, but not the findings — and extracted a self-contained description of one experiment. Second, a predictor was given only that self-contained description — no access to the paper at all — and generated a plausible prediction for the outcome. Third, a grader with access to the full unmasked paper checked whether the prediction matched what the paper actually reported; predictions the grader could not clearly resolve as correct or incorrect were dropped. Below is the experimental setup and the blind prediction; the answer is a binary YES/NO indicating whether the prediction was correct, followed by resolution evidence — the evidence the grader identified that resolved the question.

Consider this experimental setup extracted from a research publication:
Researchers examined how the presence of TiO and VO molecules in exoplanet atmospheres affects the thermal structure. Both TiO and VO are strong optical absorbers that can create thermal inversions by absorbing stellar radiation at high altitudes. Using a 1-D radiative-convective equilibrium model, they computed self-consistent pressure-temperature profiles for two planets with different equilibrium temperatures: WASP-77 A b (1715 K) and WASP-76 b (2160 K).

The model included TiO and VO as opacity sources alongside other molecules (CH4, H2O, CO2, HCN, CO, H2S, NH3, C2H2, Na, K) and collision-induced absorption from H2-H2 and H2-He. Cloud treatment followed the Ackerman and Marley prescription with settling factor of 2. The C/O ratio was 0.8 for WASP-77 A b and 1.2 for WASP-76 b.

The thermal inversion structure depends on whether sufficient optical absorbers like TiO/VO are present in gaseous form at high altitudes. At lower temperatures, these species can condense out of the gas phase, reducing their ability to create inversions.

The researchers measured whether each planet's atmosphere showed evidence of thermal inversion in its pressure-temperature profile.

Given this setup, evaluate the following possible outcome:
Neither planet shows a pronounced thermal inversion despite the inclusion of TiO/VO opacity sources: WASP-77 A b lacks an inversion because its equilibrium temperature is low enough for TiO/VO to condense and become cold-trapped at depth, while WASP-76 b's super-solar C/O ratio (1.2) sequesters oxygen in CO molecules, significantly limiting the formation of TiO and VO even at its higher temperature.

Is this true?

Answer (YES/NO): NO